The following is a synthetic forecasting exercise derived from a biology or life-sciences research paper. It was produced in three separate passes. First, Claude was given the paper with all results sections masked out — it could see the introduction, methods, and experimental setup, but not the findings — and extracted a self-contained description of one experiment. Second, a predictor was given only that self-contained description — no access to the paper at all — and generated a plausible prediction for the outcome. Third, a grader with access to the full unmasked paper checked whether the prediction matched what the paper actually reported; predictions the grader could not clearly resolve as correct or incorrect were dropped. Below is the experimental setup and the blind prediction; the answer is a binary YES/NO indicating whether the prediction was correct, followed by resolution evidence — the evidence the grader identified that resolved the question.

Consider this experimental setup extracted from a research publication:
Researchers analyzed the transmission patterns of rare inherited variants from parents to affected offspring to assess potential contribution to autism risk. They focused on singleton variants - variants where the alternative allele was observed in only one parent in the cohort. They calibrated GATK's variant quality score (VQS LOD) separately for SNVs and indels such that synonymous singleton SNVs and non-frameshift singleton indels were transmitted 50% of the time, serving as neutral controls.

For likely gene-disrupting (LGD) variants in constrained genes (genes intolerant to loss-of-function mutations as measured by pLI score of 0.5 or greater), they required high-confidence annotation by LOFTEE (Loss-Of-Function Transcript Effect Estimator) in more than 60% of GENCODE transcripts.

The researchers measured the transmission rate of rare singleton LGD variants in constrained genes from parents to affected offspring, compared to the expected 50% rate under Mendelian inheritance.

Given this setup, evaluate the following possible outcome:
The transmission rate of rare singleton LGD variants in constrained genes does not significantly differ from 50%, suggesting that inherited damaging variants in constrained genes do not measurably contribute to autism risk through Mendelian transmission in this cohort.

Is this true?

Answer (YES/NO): NO